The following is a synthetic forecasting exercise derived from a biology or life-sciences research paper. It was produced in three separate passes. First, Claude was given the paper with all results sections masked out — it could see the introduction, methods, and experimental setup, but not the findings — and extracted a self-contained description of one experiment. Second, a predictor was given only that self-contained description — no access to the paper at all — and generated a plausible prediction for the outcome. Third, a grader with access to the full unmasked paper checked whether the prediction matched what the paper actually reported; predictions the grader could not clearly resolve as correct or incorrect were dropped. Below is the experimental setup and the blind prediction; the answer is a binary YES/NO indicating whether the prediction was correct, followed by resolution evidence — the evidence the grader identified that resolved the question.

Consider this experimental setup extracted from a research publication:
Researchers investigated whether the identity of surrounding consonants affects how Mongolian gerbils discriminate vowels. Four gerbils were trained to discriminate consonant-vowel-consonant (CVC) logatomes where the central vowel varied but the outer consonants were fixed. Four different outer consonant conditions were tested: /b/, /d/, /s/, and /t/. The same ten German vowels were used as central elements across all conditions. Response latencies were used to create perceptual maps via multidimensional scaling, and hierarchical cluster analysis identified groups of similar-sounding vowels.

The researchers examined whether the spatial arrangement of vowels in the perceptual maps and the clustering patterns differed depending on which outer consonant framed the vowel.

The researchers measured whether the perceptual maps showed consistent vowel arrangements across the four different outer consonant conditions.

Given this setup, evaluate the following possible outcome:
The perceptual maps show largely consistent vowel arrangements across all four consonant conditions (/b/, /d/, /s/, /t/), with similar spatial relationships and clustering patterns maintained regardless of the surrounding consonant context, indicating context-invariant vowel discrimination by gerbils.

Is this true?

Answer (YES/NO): YES